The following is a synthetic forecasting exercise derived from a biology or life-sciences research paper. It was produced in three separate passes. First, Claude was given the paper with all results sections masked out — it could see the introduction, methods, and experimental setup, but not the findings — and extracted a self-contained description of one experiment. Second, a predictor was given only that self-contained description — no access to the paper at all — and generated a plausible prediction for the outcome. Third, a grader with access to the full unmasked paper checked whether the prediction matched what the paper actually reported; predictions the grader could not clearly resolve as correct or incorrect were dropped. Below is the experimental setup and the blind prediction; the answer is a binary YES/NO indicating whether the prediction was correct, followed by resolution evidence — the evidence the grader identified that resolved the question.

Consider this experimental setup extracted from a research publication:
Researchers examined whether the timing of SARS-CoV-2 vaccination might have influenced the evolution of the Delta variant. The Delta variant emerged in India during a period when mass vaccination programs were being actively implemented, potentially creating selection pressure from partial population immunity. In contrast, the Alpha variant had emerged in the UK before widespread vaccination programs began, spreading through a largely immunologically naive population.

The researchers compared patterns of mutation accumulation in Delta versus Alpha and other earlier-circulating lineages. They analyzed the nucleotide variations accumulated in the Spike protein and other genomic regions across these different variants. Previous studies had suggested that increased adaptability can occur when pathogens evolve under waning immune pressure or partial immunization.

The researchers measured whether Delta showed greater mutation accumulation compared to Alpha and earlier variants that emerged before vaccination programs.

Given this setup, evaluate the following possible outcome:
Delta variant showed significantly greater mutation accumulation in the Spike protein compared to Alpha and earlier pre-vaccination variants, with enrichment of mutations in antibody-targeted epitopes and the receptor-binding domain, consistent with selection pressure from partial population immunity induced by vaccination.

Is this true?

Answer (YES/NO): NO